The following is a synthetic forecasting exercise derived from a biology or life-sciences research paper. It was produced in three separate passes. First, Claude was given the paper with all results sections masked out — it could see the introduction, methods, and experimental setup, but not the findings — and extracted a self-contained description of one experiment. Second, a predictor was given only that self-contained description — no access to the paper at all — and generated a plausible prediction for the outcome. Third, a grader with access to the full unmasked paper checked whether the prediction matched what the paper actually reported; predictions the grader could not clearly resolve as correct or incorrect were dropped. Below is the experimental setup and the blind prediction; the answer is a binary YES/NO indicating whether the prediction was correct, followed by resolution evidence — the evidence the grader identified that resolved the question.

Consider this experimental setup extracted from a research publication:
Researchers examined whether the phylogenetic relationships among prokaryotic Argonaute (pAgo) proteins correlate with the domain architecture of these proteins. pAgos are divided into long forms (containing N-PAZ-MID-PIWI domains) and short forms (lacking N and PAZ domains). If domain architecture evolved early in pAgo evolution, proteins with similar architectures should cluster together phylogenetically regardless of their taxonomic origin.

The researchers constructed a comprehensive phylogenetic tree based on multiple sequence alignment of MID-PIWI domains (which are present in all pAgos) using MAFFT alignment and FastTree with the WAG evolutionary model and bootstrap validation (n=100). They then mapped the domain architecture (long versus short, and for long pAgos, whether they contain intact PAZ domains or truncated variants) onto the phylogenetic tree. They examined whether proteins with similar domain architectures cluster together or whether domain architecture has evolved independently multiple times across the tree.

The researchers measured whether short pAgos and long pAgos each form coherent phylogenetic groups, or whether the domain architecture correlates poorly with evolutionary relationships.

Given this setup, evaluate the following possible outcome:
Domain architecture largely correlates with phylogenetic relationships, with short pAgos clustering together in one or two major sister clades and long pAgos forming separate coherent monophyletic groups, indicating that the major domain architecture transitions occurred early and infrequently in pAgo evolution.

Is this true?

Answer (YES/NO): YES